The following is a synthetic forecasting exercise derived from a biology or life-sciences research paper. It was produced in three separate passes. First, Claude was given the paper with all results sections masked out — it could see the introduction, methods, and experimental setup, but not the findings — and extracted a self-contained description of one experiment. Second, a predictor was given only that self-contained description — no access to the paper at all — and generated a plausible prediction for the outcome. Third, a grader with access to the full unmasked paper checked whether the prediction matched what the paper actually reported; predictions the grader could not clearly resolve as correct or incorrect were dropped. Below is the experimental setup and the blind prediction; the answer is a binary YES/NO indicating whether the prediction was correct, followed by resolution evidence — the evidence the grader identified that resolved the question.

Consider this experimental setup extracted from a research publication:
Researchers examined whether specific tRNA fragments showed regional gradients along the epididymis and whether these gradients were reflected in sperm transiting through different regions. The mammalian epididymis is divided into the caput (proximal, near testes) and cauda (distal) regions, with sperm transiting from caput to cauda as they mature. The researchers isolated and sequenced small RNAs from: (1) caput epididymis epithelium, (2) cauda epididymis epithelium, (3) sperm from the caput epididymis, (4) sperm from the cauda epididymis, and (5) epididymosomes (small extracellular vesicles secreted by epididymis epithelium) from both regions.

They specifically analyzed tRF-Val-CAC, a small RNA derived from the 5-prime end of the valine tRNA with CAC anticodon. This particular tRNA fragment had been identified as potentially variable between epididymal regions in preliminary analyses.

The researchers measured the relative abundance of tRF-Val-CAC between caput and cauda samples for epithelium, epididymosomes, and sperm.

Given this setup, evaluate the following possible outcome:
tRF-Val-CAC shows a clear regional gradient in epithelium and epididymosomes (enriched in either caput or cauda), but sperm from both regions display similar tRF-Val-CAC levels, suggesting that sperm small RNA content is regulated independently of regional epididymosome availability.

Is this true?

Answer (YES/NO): NO